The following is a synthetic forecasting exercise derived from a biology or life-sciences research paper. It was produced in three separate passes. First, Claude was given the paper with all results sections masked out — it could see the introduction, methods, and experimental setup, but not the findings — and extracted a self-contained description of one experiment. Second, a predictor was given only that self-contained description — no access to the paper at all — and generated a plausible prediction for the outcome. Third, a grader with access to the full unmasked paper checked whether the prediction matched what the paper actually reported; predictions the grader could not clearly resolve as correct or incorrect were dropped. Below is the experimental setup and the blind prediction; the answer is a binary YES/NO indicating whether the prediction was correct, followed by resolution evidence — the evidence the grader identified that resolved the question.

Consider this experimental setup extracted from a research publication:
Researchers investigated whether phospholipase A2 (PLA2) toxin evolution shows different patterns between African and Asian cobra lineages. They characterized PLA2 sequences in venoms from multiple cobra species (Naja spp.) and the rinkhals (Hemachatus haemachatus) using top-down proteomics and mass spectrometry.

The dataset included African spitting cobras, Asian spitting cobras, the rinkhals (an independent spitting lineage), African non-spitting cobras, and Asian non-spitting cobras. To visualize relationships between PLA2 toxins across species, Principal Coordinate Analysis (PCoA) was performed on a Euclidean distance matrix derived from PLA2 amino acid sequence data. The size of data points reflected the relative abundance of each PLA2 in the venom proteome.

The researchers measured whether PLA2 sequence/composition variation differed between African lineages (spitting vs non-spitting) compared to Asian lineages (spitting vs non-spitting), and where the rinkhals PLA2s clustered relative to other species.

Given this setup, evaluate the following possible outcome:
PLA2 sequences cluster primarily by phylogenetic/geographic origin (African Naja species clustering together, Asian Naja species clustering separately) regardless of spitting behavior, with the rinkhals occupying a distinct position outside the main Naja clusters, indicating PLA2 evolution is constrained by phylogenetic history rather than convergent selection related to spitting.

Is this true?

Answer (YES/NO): NO